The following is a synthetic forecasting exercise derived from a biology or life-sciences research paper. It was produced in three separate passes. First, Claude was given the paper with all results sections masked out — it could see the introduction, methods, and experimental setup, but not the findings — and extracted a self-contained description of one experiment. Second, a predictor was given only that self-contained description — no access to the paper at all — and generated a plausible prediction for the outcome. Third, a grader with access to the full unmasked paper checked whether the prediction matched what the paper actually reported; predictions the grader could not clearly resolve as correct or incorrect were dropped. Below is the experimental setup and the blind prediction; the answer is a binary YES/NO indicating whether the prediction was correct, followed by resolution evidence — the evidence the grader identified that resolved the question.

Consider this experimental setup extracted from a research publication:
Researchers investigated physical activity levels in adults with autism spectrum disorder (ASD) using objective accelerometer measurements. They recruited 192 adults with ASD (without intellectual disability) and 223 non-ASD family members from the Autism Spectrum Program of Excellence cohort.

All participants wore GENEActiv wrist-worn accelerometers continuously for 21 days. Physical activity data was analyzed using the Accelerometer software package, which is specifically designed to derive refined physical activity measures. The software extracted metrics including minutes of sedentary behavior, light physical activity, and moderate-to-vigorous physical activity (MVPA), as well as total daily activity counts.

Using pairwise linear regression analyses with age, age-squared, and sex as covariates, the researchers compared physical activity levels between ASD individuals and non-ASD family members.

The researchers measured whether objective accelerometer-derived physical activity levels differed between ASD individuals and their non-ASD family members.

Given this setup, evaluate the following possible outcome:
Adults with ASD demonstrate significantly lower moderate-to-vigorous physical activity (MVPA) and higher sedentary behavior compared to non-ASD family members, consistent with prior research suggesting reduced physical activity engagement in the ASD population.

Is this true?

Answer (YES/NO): NO